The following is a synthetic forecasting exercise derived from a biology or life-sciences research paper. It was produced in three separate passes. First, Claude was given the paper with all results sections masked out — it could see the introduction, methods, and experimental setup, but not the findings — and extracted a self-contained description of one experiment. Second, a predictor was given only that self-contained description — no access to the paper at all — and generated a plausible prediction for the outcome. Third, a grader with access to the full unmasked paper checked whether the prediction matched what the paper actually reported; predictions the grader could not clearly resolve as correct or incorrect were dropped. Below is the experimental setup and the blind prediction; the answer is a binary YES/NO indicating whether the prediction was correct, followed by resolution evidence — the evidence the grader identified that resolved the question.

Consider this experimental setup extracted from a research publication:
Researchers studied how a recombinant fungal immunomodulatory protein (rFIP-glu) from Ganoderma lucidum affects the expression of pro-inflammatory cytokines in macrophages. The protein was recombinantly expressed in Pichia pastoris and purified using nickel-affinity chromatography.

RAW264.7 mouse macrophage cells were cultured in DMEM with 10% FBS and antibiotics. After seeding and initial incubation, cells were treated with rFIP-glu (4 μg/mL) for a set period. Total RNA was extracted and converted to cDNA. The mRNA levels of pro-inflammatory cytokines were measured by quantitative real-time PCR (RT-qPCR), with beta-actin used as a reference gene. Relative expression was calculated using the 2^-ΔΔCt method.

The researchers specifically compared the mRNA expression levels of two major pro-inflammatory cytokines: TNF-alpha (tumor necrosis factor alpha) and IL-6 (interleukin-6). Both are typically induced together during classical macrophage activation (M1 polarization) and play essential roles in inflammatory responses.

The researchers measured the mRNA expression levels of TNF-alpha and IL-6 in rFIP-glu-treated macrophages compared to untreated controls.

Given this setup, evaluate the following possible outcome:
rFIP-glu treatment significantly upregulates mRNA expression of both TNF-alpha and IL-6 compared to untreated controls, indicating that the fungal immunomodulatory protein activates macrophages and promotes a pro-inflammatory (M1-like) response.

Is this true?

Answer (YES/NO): NO